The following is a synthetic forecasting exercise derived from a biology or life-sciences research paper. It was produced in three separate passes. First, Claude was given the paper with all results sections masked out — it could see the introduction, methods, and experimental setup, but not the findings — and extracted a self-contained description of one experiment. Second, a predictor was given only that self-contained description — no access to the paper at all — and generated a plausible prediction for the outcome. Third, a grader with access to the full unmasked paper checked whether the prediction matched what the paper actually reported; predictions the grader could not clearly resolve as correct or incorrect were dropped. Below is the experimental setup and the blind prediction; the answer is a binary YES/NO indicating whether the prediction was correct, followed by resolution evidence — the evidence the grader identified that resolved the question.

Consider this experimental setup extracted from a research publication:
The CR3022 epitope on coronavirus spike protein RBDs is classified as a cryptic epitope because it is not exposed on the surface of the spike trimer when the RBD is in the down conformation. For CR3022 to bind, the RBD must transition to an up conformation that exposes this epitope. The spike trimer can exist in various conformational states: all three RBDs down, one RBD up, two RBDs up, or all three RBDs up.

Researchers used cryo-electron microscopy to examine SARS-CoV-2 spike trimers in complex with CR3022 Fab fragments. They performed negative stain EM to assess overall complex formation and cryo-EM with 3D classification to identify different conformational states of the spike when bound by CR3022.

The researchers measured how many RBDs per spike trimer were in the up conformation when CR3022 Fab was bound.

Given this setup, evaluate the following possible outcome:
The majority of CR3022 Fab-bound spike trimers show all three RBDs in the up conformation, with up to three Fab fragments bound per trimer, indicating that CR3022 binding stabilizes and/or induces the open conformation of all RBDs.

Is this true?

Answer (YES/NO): YES